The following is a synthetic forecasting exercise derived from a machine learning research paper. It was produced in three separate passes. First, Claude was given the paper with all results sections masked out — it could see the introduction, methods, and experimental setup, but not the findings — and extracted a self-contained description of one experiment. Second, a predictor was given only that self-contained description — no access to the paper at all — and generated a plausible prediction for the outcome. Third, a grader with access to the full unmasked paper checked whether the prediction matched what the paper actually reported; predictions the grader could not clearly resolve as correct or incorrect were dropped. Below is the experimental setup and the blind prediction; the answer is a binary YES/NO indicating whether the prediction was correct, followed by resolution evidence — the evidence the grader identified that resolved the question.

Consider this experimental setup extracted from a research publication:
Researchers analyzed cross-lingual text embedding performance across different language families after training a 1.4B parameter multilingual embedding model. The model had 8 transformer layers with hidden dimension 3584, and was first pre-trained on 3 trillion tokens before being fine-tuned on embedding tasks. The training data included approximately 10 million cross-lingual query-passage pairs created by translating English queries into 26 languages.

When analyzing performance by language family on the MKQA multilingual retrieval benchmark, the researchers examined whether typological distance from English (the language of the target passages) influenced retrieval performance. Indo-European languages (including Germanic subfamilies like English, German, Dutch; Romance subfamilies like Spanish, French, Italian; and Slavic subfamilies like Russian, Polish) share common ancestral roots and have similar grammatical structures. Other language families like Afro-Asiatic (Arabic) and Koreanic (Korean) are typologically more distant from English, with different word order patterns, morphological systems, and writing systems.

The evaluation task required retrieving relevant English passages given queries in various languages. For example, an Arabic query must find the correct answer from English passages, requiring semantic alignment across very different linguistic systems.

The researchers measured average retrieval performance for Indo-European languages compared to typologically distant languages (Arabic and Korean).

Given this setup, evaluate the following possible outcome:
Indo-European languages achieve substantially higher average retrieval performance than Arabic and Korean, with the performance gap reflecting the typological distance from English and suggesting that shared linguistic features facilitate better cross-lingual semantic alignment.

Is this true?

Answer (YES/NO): YES